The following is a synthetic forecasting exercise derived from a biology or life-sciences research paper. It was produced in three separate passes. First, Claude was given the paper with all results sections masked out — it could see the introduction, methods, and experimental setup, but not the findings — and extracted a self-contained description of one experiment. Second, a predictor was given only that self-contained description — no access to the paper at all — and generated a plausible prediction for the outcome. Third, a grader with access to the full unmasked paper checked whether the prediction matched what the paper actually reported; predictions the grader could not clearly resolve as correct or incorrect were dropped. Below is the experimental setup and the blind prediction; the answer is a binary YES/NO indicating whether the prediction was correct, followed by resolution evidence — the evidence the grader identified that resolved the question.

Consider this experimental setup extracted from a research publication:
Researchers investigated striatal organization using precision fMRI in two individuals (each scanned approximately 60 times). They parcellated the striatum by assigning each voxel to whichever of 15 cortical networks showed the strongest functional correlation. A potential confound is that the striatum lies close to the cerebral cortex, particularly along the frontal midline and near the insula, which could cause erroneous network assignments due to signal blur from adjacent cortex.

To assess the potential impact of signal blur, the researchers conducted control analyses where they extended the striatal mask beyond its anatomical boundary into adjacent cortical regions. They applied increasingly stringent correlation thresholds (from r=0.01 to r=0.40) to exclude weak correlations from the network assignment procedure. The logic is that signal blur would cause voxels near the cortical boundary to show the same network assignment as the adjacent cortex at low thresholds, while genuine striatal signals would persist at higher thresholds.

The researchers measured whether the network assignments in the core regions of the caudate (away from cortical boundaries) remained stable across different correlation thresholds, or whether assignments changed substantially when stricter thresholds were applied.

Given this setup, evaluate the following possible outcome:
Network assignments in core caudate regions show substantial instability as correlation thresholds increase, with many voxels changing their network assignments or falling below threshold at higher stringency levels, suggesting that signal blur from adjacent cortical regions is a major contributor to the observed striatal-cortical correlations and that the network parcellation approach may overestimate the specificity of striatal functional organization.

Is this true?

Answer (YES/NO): NO